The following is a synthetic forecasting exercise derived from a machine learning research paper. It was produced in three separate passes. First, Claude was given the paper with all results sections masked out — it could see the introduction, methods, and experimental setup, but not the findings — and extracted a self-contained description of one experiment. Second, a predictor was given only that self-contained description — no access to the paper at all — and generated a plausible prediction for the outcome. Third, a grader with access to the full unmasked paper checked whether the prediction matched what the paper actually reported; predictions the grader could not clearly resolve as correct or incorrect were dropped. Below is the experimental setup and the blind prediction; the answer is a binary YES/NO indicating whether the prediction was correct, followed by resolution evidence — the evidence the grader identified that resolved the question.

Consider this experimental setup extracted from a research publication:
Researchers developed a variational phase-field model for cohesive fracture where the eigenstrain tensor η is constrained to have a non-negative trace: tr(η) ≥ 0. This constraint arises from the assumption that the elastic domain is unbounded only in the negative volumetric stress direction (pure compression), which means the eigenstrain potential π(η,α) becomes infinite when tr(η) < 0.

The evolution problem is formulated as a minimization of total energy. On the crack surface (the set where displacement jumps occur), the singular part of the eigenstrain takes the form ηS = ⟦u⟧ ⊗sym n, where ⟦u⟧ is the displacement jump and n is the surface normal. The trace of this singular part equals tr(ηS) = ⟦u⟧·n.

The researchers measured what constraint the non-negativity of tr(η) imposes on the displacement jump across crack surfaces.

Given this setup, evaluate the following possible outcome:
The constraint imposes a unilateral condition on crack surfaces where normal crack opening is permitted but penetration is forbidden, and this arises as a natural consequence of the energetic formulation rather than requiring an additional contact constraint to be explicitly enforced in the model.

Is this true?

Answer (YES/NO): YES